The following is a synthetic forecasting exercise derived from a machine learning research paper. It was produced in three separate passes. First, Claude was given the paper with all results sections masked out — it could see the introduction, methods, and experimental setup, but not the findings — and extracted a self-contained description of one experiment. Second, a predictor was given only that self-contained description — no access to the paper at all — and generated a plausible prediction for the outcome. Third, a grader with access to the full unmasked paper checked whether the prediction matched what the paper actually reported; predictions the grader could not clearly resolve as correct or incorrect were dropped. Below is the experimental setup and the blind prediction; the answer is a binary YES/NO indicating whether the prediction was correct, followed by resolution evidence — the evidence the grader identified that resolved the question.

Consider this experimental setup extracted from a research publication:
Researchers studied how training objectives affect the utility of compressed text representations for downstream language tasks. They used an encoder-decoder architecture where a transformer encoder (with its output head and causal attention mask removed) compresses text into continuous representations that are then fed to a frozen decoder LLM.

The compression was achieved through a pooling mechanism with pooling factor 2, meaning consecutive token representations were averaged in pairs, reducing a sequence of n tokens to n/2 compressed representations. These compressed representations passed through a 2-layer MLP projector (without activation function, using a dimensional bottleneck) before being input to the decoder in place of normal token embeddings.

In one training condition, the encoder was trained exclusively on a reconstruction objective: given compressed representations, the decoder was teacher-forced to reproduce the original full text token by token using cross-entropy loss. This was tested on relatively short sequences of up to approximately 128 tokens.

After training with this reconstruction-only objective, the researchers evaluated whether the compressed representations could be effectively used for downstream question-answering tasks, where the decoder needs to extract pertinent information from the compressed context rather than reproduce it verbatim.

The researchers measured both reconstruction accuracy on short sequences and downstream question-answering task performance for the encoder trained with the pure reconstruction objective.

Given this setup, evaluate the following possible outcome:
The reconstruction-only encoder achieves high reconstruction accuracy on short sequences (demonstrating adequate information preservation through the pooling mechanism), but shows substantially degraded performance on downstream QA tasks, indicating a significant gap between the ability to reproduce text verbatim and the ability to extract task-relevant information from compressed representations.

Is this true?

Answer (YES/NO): YES